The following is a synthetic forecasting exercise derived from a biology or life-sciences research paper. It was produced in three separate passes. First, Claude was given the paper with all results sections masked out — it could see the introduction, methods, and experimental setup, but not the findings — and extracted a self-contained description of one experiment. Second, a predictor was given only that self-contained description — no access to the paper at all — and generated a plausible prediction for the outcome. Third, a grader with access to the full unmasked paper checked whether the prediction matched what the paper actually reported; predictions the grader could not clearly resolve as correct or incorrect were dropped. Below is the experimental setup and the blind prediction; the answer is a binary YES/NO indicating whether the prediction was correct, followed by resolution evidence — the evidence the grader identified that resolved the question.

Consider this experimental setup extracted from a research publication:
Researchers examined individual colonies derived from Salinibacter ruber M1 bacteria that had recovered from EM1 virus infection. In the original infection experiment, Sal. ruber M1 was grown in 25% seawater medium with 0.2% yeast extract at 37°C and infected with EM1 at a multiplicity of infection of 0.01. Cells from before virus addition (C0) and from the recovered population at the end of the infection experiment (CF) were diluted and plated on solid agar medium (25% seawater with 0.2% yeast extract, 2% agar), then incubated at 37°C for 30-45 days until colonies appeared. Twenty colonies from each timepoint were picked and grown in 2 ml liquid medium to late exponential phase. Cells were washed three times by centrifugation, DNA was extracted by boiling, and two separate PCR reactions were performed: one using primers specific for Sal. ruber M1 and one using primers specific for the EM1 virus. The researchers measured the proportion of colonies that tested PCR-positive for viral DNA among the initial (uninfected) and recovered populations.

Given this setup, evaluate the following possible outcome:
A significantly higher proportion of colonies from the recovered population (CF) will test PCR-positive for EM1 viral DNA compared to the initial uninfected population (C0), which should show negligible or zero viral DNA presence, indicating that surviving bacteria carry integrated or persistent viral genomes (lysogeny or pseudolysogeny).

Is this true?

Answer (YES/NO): YES